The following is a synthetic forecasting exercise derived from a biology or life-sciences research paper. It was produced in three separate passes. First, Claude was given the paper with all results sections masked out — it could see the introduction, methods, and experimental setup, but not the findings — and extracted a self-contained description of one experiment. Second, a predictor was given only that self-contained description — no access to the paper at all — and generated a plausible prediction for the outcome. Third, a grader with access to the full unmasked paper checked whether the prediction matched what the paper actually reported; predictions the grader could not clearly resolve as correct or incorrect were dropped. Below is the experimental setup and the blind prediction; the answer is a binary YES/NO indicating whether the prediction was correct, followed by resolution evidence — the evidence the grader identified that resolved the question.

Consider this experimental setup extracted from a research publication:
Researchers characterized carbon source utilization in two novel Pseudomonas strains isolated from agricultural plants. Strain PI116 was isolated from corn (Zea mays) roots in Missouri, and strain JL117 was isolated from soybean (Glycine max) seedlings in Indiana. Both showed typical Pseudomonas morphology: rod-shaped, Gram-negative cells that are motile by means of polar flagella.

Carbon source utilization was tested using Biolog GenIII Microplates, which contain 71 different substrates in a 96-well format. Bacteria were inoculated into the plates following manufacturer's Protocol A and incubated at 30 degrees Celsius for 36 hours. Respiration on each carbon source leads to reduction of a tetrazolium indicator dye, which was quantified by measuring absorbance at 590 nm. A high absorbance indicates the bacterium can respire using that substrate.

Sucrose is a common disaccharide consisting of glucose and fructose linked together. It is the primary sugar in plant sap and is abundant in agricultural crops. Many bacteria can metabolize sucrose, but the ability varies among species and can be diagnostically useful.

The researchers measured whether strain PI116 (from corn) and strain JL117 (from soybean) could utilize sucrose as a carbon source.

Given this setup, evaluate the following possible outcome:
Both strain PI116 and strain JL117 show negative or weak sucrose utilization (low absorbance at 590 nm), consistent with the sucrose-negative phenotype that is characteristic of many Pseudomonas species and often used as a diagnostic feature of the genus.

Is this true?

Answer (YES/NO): NO